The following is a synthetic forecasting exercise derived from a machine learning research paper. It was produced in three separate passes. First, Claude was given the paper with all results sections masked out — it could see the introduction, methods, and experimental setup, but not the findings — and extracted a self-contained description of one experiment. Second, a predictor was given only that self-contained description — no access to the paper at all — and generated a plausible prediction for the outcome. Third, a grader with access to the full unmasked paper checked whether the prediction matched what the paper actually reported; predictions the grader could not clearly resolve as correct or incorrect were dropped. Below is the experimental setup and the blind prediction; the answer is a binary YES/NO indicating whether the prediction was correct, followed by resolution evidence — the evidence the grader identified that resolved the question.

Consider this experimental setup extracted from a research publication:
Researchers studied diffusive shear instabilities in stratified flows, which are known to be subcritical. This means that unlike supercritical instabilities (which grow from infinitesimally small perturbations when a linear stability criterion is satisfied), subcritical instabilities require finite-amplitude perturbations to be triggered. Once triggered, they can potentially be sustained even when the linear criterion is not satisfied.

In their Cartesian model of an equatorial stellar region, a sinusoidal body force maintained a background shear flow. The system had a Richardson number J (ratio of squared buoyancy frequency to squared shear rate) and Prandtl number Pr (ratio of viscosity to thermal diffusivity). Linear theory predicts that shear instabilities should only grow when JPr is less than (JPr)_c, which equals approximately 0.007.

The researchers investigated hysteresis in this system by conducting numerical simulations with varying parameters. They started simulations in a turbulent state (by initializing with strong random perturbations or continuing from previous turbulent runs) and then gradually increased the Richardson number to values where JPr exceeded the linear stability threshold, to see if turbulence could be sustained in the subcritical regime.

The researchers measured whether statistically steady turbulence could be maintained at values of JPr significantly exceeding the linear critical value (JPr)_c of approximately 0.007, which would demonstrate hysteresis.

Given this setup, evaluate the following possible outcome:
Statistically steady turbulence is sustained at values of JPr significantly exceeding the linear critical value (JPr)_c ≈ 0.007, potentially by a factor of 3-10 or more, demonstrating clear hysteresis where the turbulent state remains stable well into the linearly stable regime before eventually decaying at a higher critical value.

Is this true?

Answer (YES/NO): NO